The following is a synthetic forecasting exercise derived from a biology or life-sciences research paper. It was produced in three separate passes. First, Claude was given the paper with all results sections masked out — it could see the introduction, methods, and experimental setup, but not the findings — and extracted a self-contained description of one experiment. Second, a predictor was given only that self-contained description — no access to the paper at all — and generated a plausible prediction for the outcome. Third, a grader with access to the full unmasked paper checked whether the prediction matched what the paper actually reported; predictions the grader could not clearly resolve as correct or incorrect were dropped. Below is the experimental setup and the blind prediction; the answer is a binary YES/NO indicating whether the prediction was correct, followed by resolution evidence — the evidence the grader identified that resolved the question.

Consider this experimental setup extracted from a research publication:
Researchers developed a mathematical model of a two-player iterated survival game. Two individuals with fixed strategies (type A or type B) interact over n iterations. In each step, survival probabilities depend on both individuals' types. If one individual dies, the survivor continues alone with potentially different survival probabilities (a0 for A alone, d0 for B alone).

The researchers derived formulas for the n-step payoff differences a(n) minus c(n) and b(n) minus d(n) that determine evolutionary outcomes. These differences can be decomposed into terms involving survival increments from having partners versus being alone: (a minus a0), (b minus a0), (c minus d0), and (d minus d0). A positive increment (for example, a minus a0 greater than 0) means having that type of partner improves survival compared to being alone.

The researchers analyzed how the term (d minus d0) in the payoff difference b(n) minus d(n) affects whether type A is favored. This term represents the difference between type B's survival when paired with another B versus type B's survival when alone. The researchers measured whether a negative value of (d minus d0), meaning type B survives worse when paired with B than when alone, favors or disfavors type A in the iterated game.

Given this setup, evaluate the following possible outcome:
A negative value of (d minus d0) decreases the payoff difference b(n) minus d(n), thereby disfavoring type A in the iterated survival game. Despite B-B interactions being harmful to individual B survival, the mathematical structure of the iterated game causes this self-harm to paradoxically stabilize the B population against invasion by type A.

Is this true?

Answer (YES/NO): NO